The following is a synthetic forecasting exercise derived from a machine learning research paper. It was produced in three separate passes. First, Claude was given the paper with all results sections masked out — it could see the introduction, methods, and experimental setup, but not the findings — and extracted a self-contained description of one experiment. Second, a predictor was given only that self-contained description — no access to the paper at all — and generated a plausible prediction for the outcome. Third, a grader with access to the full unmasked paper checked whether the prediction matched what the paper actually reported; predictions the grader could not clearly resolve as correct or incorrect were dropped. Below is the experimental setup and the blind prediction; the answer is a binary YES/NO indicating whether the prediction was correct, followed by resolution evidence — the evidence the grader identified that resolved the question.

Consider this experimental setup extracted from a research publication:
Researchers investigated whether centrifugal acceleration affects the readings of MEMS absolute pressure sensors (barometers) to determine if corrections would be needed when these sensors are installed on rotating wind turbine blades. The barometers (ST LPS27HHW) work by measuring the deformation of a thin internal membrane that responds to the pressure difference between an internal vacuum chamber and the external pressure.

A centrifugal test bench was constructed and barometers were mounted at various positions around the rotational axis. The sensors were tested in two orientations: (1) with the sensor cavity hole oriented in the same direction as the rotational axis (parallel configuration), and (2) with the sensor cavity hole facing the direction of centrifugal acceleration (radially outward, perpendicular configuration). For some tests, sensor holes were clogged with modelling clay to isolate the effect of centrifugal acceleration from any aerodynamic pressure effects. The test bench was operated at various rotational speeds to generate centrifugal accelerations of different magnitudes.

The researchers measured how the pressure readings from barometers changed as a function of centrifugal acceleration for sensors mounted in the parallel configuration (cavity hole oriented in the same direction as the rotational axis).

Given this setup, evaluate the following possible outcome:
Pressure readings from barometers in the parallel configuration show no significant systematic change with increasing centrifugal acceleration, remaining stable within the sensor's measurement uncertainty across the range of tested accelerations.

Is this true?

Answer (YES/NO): YES